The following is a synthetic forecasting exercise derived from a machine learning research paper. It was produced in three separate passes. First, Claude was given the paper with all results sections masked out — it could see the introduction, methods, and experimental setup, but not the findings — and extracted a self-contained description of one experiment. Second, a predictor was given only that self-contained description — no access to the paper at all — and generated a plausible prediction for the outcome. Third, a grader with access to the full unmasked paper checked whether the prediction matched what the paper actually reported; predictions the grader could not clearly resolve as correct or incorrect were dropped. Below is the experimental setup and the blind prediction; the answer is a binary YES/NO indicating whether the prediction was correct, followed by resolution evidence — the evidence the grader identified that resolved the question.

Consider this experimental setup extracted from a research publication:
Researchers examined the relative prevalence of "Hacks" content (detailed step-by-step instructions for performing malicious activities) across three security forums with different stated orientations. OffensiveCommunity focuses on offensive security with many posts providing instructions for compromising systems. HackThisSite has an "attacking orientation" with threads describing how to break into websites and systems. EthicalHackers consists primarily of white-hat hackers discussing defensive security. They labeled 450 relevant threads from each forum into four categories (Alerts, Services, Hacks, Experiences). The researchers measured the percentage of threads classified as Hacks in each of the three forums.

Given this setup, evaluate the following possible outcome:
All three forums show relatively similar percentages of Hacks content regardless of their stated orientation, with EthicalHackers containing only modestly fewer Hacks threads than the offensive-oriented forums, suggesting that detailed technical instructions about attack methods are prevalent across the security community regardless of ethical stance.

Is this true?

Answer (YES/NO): NO